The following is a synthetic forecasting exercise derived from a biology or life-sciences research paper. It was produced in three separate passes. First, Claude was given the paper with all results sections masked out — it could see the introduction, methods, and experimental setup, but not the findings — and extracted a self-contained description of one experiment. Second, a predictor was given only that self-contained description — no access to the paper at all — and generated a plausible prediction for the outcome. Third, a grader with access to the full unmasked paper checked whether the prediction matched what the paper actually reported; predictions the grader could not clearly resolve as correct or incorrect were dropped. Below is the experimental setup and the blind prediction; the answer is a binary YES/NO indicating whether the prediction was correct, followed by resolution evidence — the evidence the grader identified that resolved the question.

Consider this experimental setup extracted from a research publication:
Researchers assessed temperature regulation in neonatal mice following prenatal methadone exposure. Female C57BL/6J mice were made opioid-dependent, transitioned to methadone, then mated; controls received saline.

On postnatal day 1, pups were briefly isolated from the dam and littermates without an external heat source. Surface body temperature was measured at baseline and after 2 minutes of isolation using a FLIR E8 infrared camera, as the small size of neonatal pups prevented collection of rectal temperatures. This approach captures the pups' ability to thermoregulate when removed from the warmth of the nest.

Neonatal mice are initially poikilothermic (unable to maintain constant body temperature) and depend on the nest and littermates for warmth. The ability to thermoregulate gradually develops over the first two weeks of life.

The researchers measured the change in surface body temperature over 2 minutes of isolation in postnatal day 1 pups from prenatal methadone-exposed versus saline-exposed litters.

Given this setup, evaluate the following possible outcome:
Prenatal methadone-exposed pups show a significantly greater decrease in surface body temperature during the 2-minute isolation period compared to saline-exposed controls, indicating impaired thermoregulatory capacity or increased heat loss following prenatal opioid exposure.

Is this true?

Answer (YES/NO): NO